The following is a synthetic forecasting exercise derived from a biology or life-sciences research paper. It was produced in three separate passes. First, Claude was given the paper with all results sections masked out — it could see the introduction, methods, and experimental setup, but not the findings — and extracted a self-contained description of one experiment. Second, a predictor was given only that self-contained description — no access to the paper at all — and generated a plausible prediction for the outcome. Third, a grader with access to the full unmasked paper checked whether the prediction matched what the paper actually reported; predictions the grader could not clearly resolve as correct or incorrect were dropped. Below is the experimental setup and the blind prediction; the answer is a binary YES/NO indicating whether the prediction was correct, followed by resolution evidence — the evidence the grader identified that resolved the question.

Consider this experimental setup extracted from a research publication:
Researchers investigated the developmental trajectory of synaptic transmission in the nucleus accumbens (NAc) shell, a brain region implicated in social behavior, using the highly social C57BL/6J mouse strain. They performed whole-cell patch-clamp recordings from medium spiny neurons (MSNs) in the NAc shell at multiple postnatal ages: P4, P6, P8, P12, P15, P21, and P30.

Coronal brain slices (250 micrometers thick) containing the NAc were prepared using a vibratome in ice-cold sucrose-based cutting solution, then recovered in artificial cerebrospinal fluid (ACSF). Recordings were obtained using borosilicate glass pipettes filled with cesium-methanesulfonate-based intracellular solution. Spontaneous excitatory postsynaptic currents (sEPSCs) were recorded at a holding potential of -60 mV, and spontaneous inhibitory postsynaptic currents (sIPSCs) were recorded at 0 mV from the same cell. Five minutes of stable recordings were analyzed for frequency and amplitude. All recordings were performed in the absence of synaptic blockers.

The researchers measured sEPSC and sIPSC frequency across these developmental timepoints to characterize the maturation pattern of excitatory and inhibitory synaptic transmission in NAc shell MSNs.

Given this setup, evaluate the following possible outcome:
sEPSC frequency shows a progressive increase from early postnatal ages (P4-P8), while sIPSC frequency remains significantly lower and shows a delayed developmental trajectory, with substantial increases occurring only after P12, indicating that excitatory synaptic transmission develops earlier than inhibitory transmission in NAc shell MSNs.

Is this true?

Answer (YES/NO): NO